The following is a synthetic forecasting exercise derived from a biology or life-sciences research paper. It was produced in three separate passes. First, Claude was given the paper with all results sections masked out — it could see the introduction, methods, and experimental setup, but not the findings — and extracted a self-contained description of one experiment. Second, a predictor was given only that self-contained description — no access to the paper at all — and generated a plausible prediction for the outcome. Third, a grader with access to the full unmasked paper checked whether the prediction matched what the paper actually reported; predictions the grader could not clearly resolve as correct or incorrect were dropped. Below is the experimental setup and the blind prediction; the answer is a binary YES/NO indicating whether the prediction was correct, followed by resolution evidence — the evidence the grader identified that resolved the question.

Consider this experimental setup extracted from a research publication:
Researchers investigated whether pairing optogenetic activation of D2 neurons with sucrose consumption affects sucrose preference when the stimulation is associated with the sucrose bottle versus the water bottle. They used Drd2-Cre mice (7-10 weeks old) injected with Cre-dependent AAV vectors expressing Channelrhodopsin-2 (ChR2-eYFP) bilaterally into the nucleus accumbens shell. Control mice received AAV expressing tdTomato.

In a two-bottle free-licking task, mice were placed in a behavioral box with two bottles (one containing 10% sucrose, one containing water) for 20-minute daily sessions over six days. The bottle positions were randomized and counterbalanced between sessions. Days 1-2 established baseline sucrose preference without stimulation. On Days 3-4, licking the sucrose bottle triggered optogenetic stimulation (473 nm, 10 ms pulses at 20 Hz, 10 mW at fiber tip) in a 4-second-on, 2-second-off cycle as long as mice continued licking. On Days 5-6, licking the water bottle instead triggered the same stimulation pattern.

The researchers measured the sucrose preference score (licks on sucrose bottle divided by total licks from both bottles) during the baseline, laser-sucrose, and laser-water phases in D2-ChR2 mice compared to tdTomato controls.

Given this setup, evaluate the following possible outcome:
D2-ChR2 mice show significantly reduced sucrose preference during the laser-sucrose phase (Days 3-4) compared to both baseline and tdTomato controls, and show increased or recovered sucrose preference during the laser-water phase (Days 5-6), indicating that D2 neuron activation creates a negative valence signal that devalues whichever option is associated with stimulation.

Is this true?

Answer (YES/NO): NO